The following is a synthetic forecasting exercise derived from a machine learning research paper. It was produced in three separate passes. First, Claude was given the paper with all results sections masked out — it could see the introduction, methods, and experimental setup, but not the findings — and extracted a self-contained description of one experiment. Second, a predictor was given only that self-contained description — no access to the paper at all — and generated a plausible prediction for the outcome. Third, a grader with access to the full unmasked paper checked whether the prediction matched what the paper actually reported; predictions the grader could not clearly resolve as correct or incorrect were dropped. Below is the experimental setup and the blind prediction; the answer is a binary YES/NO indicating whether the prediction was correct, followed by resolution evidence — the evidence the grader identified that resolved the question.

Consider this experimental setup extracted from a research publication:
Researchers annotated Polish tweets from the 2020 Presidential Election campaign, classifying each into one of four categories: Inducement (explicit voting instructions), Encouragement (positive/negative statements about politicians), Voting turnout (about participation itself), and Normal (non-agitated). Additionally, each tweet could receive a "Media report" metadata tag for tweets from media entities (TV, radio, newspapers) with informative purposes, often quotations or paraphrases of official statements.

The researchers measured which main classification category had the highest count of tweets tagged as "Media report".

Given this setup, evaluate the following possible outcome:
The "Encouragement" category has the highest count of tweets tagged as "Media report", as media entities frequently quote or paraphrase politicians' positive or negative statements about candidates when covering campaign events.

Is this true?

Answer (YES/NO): NO